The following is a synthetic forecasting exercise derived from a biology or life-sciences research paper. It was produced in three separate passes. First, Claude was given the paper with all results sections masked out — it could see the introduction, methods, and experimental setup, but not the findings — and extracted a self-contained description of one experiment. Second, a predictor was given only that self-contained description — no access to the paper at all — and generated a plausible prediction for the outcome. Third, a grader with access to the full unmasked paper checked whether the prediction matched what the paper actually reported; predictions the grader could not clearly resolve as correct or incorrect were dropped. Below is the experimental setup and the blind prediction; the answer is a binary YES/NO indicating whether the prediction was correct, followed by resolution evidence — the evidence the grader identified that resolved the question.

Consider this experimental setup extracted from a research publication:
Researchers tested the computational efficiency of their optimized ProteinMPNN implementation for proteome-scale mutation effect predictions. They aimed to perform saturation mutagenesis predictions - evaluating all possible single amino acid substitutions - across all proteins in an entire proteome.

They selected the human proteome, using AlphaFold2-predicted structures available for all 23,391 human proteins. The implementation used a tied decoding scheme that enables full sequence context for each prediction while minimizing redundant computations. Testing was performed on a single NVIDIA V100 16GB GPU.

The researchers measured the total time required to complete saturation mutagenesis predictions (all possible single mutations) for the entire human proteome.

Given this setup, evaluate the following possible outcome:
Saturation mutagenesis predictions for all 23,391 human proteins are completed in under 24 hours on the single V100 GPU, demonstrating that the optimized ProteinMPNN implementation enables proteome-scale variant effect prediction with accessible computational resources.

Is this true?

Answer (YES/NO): YES